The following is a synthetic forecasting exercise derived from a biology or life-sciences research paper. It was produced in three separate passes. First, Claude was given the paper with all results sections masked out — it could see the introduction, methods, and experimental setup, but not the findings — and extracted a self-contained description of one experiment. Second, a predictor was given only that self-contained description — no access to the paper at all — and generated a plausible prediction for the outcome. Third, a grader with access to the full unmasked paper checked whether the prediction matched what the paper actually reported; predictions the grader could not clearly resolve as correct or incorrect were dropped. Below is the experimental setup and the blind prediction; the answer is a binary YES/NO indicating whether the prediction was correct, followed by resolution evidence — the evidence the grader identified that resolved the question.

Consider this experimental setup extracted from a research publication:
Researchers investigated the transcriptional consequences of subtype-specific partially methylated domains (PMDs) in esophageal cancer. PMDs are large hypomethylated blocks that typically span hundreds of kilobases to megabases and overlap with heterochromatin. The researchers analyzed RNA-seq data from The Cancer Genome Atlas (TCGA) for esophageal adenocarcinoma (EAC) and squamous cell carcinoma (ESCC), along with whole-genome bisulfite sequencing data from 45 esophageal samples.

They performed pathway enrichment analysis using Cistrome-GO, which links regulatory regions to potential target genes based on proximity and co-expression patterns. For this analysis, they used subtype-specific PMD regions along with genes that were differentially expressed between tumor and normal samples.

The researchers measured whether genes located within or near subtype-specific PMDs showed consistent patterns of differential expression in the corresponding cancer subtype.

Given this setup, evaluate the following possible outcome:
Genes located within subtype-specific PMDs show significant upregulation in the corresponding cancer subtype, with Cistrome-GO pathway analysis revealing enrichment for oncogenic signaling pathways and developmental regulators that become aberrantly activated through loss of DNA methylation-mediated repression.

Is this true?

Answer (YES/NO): NO